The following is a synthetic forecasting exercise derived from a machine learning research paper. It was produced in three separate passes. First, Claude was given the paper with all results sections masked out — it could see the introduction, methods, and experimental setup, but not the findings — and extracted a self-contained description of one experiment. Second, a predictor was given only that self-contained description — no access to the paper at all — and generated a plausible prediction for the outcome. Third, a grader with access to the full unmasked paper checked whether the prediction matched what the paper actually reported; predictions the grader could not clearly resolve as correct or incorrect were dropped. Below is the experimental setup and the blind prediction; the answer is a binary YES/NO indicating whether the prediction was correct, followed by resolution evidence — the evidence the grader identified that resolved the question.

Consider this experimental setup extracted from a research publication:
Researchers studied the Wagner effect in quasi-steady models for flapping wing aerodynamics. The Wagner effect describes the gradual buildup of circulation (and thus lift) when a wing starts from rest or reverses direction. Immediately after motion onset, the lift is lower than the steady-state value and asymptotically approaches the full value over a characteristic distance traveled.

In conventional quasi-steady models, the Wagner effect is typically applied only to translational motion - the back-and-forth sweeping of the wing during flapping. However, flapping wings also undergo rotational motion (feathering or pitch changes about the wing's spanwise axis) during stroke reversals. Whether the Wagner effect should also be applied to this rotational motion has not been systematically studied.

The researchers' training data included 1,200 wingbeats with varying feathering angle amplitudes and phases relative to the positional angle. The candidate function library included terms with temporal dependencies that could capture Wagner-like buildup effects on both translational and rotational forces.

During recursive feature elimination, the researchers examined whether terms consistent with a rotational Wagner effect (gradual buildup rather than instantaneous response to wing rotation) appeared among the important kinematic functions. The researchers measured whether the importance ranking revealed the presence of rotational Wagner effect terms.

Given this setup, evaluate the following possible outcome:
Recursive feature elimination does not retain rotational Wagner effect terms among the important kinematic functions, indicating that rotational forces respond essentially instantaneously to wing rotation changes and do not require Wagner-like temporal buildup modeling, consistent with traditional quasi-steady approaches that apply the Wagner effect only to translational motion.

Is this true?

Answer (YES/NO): NO